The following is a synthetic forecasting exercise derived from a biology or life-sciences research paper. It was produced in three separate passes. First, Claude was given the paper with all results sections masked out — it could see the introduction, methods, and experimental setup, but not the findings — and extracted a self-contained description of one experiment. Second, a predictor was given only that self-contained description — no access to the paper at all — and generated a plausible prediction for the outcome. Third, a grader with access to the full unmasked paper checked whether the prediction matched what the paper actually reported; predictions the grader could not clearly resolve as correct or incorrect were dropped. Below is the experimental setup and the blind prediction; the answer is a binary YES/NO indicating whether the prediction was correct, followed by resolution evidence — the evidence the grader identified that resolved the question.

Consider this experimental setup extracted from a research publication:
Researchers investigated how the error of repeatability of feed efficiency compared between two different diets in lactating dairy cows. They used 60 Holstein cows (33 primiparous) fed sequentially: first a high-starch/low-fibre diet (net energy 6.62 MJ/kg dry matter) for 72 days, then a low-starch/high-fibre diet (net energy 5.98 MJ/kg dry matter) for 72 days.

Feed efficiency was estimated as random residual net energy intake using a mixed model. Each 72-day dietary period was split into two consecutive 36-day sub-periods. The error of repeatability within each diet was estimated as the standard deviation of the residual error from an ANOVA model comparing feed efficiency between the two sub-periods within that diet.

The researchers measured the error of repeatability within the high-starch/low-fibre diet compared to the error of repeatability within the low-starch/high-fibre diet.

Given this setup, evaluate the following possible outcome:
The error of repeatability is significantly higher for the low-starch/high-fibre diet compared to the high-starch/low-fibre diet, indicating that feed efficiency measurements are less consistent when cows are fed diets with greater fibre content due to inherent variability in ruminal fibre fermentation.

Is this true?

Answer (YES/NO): NO